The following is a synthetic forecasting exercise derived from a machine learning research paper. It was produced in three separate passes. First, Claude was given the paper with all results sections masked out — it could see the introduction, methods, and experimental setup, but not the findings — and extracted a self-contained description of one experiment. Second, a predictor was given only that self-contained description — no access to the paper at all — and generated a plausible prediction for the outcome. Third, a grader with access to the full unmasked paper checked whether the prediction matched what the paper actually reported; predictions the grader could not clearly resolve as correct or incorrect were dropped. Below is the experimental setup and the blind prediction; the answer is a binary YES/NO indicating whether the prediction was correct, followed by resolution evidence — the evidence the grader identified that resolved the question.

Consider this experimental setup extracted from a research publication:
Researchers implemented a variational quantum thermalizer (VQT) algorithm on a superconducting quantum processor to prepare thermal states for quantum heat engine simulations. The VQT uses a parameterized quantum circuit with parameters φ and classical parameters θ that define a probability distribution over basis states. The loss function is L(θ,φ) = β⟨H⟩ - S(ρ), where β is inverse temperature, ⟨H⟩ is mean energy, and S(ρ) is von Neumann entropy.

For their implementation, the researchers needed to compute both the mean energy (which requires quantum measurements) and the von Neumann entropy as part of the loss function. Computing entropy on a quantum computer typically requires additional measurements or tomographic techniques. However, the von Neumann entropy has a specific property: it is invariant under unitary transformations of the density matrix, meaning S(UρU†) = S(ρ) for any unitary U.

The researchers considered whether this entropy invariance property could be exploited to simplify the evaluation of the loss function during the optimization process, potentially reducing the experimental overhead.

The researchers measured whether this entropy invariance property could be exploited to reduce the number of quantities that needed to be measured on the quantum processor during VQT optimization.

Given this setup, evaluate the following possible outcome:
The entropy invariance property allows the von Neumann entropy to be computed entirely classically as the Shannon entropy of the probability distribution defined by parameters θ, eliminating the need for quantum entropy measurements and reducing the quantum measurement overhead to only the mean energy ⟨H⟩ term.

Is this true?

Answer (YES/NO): YES